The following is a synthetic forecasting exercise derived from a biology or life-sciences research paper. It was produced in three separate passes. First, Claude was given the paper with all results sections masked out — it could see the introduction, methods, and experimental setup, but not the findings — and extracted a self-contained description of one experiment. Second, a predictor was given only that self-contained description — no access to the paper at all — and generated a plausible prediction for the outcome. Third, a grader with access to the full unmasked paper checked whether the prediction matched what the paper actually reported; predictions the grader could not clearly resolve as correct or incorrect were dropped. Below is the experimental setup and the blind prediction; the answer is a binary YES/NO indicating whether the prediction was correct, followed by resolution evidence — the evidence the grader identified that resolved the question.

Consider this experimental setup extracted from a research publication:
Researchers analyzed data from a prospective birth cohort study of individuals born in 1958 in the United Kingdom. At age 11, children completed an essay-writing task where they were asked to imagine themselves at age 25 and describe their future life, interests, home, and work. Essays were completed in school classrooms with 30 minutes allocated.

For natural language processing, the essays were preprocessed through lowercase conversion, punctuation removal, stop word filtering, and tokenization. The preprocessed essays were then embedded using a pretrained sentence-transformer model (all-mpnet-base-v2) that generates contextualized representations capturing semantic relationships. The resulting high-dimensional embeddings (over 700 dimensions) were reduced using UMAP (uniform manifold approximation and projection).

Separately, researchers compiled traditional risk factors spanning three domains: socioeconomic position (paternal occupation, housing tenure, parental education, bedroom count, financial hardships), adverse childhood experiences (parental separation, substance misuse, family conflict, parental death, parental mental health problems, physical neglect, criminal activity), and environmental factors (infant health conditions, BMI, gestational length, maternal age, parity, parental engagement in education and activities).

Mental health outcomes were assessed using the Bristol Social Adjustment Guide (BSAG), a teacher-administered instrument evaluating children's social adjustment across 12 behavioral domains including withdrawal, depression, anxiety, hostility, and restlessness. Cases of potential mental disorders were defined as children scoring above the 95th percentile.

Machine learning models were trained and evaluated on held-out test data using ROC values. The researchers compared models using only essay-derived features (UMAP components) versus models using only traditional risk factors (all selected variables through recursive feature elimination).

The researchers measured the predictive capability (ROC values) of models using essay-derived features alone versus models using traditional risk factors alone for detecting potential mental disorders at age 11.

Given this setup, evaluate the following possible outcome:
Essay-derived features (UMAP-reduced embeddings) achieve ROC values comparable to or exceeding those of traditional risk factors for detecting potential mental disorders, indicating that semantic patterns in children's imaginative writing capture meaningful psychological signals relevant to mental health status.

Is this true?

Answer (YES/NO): NO